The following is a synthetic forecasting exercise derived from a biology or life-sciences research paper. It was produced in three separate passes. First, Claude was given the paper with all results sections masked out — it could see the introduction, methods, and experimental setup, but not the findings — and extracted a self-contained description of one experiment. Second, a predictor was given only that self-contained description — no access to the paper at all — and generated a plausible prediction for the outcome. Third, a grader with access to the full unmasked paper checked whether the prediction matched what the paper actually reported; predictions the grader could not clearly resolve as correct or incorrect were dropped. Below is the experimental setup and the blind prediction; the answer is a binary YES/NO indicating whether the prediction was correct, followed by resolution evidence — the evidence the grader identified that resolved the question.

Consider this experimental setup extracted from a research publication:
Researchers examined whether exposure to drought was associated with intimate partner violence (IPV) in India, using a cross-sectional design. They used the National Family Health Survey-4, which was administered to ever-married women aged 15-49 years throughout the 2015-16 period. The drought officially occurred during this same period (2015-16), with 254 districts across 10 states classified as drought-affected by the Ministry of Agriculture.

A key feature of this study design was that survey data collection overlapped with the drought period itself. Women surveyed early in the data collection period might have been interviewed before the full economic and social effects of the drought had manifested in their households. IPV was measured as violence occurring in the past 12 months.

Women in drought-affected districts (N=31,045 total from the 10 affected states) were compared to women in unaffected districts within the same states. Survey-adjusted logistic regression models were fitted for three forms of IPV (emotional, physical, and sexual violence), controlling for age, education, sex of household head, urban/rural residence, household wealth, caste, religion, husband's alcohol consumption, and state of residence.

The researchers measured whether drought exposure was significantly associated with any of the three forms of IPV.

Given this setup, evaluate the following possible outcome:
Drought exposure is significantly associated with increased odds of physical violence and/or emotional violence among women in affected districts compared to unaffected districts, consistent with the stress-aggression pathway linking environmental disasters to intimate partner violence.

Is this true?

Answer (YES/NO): NO